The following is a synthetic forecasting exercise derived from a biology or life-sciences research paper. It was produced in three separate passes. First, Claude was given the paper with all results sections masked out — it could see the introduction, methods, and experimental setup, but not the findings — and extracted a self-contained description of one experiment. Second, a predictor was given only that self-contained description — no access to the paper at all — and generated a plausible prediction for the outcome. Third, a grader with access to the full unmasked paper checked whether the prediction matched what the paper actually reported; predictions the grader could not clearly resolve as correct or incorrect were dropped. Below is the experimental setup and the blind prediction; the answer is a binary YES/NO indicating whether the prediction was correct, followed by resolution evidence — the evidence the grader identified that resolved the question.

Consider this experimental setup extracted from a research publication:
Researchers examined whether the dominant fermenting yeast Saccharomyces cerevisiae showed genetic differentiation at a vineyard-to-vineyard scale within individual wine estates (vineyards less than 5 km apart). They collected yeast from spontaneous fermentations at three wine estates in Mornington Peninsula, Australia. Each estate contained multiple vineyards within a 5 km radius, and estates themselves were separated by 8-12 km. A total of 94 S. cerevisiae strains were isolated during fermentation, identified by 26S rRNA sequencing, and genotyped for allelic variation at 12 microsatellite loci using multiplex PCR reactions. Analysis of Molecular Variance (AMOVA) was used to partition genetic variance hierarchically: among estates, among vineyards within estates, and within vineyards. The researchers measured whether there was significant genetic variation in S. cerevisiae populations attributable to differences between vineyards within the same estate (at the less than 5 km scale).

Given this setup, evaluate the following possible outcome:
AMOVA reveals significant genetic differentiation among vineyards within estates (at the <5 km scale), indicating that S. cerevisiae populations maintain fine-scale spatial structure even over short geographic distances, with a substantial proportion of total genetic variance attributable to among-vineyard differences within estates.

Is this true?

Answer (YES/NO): NO